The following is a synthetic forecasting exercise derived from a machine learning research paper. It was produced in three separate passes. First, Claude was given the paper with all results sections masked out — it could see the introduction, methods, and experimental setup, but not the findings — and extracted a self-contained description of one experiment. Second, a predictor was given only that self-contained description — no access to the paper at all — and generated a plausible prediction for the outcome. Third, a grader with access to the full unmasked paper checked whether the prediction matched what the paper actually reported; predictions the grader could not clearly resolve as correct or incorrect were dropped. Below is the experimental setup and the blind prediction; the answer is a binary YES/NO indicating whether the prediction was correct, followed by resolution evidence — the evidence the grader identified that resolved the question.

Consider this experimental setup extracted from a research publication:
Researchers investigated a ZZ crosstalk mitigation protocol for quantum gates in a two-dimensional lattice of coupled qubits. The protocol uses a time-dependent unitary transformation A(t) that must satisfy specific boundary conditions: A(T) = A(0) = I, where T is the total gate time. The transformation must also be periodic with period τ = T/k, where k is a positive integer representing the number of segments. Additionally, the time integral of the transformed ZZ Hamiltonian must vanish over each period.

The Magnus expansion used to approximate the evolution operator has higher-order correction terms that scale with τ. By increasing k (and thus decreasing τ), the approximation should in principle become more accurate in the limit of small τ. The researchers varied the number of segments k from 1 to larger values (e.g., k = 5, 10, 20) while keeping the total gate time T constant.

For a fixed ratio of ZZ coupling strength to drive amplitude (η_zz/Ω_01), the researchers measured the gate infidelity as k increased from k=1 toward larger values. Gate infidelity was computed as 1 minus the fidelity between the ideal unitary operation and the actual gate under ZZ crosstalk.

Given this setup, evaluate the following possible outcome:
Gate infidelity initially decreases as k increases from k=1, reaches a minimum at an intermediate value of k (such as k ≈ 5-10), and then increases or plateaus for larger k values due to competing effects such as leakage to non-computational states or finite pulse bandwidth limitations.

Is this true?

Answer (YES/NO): NO